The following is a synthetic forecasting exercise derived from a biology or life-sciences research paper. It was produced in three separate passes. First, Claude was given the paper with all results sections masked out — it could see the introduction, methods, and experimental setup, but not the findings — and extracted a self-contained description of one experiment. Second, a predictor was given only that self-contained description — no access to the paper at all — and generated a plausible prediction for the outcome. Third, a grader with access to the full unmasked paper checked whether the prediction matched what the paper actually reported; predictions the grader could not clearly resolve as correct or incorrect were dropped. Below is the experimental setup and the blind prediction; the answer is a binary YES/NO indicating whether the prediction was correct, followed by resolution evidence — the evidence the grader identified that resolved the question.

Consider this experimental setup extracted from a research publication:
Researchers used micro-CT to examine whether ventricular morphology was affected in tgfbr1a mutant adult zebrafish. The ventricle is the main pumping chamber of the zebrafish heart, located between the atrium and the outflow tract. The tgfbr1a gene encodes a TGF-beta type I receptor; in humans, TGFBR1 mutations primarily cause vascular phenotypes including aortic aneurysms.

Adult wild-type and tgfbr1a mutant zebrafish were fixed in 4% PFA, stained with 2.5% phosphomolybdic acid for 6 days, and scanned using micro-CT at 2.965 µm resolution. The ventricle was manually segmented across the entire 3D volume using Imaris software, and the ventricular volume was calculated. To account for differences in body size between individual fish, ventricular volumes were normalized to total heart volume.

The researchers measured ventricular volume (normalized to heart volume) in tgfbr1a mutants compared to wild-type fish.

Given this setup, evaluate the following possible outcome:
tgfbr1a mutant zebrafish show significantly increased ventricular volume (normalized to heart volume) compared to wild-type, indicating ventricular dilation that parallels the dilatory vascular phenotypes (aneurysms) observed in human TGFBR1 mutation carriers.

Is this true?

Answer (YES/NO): NO